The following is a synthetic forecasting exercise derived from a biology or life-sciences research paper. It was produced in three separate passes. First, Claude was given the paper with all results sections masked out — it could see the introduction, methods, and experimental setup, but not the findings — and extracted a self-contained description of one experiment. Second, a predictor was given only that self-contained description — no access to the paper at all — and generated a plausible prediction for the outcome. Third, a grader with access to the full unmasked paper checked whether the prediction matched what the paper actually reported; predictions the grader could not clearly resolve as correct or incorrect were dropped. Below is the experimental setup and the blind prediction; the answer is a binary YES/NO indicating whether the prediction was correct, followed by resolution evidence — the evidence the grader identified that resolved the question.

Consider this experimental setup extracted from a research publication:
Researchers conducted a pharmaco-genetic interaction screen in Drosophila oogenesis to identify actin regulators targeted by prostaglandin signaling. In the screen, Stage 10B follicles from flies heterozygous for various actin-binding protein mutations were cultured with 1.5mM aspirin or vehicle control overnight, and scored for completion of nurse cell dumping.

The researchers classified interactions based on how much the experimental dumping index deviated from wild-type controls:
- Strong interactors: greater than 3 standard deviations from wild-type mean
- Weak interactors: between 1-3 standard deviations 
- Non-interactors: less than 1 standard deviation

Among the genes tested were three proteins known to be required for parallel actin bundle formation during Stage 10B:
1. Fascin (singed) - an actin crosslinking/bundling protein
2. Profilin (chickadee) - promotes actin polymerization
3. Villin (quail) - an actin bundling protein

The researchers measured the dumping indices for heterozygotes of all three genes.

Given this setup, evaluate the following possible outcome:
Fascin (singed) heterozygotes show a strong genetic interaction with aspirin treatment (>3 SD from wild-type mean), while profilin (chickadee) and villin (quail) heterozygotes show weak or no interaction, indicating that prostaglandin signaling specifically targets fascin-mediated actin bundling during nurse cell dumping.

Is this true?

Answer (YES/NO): YES